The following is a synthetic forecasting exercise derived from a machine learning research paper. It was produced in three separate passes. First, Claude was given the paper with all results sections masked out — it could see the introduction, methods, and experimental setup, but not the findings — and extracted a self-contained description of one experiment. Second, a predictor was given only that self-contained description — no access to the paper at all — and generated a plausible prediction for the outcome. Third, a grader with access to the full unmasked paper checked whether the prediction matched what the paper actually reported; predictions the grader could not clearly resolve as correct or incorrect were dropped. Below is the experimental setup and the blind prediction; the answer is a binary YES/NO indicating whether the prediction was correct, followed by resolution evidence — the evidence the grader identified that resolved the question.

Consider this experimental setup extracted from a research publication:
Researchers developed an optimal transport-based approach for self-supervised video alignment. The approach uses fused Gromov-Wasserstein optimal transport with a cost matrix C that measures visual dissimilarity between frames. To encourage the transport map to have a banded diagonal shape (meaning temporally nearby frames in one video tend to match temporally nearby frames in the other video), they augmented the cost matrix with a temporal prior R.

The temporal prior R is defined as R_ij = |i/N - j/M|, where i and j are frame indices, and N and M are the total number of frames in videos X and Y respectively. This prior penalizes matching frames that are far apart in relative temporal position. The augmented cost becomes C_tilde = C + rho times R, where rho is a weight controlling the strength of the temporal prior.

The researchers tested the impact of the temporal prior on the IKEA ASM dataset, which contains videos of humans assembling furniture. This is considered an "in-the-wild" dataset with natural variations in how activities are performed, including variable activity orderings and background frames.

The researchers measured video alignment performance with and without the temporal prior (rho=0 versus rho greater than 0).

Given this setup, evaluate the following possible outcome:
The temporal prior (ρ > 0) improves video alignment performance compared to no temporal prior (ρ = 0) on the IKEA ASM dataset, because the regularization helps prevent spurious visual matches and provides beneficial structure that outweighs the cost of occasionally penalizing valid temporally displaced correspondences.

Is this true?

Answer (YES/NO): YES